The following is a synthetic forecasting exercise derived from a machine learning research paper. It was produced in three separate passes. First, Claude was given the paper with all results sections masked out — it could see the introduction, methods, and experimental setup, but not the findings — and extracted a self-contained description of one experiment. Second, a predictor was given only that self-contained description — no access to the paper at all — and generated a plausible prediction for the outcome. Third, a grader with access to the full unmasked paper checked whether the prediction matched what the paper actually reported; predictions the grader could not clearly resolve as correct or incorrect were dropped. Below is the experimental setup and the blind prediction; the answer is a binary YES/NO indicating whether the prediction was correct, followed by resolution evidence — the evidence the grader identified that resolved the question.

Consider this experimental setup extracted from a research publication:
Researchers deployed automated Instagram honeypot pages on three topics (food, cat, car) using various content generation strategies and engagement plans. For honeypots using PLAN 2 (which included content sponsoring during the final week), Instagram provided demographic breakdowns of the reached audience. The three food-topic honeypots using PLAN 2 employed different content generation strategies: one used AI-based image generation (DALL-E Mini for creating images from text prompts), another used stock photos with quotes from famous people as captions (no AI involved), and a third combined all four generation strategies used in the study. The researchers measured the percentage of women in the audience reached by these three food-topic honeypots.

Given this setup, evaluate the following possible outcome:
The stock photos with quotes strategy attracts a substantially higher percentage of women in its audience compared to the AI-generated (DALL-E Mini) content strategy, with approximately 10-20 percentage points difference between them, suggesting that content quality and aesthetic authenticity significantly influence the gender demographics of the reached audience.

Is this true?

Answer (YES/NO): NO